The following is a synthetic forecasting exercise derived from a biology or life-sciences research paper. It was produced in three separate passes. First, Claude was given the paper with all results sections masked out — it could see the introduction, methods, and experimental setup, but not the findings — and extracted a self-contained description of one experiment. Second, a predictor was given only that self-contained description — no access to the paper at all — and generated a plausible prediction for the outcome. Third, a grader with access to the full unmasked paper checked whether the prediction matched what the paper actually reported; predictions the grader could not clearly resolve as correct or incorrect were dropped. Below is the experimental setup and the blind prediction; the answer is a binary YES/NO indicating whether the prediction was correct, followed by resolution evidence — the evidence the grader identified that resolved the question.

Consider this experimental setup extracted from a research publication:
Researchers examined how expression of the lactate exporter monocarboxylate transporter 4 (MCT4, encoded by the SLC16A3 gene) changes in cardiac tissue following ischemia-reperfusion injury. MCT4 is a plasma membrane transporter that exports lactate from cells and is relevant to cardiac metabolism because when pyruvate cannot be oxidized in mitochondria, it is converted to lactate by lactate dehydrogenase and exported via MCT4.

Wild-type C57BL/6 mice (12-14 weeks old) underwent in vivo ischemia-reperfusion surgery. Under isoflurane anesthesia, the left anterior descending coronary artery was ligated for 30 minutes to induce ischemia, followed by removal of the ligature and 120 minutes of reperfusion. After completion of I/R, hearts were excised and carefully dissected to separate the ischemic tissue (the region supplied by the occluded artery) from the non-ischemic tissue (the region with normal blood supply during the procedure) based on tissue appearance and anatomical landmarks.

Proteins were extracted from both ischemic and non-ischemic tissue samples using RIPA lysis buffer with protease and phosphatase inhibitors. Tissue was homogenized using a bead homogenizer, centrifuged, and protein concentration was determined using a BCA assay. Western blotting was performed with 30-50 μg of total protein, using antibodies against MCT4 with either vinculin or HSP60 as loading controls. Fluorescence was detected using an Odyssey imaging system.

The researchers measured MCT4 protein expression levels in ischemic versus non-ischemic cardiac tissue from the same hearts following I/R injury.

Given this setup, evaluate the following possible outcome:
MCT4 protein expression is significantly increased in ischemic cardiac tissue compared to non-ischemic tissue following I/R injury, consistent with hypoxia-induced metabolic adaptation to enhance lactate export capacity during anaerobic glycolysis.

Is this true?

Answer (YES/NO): NO